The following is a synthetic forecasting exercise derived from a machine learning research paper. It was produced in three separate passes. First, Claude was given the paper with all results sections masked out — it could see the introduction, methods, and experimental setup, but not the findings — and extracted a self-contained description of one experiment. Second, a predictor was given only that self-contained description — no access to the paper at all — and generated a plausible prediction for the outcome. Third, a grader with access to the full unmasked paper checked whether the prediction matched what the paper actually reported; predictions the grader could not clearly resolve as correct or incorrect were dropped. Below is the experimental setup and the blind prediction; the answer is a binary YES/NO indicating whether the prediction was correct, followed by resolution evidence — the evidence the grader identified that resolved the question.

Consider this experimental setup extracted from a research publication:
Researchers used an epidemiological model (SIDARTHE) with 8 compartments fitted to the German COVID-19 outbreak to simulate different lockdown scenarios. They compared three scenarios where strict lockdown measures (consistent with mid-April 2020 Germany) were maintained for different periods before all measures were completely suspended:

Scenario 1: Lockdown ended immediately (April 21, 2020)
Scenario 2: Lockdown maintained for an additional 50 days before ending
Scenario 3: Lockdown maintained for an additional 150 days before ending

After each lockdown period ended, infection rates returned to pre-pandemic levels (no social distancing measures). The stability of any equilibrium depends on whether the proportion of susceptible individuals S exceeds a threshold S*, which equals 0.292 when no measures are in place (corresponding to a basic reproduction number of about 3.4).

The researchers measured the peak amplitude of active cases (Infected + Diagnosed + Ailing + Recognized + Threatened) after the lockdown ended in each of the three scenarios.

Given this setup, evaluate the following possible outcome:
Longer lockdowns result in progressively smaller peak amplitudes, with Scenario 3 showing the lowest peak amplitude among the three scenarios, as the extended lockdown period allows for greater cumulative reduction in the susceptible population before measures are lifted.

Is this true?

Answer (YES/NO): NO